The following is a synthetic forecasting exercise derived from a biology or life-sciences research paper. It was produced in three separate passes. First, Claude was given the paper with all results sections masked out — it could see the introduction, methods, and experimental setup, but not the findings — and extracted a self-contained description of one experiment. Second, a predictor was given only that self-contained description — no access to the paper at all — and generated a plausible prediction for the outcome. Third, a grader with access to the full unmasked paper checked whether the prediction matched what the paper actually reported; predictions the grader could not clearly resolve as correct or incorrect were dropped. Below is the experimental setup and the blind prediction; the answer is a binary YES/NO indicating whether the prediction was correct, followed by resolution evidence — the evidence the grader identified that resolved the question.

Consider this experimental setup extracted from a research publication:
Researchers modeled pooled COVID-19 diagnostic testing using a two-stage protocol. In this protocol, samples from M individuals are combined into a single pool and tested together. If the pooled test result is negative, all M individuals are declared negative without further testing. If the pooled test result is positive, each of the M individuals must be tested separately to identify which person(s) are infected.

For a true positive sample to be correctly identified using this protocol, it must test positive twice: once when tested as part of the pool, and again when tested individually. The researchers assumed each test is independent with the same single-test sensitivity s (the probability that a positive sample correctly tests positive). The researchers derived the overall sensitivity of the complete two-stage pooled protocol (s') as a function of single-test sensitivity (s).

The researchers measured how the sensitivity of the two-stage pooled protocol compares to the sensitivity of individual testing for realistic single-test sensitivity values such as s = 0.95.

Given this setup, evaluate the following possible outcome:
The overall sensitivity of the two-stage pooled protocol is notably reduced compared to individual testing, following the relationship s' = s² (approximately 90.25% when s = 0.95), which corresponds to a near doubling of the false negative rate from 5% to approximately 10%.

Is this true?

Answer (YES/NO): YES